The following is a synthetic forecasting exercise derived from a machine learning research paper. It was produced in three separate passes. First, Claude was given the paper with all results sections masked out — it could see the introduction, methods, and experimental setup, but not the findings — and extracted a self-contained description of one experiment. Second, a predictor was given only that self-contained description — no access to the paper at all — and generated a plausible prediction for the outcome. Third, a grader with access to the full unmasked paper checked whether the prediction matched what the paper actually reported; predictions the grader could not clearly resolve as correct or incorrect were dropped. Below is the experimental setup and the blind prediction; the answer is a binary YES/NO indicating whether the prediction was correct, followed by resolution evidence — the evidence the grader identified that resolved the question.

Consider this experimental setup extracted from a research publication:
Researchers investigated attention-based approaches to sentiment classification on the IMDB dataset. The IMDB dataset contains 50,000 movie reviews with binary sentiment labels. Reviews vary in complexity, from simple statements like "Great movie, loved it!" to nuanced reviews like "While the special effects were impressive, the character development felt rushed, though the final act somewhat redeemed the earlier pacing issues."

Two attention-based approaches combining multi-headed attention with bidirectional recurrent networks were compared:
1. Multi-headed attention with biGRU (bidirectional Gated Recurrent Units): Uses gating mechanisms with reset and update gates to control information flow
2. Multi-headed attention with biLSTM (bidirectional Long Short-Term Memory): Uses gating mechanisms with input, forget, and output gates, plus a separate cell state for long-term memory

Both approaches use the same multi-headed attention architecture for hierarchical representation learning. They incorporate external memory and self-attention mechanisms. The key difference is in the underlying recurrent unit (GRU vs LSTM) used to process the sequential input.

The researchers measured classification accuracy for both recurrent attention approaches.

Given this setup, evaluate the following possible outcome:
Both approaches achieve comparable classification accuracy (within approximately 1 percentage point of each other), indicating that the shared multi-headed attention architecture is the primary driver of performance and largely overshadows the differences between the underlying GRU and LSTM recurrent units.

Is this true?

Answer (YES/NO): YES